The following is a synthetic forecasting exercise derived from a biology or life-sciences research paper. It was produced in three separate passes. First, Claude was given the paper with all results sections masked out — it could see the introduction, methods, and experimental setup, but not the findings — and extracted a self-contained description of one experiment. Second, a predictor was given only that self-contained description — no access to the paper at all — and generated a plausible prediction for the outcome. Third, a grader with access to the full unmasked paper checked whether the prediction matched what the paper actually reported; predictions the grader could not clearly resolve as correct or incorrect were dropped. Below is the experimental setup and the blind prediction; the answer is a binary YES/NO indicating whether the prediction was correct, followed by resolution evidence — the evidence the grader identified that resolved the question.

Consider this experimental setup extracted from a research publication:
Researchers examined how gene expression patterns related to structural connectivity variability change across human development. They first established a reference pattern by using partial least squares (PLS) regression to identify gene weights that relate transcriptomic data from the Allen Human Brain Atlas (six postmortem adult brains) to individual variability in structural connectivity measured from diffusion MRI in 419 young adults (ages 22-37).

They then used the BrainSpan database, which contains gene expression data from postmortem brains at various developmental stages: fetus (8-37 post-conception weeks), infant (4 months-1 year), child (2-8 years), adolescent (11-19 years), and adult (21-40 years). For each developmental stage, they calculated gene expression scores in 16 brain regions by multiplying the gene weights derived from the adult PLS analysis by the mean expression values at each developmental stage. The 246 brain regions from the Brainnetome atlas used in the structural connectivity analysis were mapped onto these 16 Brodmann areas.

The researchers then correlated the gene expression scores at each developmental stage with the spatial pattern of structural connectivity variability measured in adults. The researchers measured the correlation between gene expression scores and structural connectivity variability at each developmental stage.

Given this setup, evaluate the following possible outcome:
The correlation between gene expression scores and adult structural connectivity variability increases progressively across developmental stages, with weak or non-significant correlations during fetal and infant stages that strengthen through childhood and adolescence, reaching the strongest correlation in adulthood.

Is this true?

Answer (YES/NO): NO